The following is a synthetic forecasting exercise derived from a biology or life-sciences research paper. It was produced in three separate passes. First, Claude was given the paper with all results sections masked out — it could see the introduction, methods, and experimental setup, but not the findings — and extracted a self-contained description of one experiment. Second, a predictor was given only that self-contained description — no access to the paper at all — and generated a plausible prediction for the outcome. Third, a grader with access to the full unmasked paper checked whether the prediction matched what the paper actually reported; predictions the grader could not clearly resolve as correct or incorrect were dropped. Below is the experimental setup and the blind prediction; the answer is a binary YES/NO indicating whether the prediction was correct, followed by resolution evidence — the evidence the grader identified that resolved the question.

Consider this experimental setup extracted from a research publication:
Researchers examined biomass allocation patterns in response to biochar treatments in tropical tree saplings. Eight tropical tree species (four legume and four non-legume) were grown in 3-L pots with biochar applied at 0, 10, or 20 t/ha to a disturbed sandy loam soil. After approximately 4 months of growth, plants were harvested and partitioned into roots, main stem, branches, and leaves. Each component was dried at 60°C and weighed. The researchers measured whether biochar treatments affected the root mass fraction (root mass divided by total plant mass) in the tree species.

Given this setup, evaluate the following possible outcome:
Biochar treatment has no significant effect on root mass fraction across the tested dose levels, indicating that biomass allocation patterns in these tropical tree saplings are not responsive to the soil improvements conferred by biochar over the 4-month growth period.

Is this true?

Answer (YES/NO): YES